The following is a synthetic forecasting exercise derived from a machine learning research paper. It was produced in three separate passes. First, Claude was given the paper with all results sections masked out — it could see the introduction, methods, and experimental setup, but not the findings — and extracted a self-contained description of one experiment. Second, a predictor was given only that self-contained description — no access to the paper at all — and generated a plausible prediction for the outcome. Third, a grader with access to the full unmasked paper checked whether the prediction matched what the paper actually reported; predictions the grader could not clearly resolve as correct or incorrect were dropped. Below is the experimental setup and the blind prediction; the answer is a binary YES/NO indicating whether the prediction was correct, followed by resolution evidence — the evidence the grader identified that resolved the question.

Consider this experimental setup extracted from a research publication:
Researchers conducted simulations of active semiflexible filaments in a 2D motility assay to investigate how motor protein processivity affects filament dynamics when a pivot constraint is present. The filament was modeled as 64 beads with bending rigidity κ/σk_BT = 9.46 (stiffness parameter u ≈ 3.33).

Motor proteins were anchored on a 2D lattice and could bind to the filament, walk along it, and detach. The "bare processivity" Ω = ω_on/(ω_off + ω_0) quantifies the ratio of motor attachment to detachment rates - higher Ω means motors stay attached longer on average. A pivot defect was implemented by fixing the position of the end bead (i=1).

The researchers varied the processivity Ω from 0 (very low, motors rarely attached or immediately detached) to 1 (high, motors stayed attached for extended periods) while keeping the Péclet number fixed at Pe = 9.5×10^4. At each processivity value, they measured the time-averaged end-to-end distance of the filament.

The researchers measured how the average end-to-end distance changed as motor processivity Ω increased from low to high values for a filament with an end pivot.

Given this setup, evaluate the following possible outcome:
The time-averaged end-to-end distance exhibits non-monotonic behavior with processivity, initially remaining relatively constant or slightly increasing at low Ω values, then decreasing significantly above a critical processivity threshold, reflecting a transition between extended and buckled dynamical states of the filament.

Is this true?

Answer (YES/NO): NO